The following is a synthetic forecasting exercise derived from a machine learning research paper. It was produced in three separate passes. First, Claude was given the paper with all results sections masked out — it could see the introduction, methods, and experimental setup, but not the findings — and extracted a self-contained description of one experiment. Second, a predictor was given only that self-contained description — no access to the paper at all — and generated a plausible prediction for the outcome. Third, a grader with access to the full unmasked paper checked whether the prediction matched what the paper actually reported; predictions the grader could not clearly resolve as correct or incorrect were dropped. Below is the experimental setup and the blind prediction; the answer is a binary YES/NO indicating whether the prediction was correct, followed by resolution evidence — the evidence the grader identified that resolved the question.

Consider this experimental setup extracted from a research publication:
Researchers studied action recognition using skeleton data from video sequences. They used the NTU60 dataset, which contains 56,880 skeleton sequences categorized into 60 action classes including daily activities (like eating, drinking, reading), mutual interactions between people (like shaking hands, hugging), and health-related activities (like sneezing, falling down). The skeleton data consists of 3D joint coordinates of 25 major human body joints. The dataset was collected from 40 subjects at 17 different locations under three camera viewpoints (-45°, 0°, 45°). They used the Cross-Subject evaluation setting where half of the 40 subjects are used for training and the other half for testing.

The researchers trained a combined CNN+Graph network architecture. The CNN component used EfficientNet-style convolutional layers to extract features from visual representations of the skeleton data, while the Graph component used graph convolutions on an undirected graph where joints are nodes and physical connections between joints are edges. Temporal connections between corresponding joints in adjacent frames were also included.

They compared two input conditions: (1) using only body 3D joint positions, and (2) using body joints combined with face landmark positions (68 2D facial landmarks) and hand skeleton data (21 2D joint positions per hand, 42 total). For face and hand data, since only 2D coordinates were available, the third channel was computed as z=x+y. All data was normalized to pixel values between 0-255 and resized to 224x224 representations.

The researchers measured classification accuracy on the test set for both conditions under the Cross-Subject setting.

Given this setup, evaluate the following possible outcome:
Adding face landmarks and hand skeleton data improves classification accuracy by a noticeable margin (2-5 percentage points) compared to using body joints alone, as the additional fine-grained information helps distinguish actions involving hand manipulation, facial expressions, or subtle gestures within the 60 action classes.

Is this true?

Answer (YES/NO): NO